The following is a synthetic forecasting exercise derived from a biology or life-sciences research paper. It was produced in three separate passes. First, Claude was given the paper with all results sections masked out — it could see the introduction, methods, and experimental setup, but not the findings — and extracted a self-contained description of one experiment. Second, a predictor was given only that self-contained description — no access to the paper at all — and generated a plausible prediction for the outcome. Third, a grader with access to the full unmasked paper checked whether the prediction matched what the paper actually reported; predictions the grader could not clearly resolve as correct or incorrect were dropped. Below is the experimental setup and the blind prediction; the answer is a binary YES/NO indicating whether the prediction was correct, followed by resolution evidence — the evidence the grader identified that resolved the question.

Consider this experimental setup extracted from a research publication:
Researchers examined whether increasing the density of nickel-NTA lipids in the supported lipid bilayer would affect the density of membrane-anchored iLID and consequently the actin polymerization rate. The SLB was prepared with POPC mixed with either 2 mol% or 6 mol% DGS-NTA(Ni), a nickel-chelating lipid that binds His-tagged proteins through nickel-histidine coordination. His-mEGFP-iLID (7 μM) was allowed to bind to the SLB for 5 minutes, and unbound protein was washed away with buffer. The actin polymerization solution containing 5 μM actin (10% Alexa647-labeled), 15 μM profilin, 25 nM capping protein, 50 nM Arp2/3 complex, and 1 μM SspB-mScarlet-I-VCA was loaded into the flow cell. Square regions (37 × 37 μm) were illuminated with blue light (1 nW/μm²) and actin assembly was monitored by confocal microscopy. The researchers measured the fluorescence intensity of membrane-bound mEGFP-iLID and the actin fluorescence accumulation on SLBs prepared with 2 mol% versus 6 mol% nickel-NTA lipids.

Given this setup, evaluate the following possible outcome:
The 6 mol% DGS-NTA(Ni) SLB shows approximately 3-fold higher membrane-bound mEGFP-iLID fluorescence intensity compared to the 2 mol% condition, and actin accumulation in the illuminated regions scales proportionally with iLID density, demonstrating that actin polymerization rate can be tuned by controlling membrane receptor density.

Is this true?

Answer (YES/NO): NO